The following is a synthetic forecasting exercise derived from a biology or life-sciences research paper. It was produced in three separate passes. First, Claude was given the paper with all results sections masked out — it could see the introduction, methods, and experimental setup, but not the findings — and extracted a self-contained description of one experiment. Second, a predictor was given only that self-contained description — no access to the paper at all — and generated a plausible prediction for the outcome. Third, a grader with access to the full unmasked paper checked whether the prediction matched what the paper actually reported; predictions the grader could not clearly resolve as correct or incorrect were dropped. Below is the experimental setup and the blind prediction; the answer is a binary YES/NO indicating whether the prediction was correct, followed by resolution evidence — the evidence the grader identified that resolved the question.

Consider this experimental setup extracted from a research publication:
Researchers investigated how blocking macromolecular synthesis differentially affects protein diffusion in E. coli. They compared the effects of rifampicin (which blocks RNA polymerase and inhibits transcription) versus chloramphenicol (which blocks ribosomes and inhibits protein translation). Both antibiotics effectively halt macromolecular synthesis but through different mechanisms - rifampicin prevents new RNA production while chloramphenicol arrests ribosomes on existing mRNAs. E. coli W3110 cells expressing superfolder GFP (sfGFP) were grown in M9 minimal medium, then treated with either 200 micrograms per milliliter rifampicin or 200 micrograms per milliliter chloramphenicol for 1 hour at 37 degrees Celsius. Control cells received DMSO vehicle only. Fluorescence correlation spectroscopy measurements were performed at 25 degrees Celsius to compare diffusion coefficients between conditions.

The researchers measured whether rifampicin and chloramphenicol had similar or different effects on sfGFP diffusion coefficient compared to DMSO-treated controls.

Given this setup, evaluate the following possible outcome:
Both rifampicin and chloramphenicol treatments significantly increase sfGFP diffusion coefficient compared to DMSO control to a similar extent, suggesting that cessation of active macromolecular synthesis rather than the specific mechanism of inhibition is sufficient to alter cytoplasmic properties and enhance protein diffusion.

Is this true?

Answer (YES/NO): NO